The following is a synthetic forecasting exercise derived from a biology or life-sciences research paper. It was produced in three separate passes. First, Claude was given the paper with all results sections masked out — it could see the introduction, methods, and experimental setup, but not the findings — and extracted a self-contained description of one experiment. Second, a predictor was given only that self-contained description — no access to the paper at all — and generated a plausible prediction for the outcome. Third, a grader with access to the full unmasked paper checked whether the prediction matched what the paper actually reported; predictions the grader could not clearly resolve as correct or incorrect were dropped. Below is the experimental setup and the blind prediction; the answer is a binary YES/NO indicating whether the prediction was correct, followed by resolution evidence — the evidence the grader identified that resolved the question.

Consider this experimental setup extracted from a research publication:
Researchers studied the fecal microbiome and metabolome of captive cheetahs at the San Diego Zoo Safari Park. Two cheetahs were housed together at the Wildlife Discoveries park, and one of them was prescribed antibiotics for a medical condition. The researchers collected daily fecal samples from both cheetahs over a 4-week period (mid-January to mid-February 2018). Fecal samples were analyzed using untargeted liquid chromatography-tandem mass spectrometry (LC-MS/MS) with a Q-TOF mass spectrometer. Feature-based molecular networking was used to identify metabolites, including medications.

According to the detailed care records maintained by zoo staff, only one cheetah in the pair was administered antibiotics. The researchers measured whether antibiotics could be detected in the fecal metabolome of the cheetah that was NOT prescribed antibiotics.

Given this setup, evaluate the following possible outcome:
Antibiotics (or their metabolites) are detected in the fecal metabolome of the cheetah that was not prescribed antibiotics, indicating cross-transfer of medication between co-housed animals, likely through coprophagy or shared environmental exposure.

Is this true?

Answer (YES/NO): NO